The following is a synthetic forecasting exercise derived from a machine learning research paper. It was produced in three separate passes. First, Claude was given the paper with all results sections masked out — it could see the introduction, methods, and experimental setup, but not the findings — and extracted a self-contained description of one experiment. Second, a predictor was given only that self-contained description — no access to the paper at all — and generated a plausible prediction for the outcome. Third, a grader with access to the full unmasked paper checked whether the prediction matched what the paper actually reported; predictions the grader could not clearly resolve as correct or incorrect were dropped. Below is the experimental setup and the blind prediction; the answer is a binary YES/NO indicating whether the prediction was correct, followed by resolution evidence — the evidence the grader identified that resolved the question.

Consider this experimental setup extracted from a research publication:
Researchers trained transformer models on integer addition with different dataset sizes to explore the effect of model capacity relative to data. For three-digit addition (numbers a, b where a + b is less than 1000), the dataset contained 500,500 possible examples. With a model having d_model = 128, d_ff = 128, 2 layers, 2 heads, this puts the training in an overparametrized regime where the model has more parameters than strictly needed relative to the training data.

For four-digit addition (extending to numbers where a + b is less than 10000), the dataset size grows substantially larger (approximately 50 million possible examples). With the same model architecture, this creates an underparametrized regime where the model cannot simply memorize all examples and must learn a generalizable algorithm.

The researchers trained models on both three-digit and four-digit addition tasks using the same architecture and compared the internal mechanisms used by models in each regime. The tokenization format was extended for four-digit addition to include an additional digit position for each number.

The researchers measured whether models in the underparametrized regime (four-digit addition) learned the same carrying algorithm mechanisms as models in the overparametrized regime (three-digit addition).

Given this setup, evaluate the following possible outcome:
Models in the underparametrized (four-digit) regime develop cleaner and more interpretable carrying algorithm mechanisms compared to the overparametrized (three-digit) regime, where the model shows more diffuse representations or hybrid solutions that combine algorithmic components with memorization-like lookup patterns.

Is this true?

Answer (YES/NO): NO